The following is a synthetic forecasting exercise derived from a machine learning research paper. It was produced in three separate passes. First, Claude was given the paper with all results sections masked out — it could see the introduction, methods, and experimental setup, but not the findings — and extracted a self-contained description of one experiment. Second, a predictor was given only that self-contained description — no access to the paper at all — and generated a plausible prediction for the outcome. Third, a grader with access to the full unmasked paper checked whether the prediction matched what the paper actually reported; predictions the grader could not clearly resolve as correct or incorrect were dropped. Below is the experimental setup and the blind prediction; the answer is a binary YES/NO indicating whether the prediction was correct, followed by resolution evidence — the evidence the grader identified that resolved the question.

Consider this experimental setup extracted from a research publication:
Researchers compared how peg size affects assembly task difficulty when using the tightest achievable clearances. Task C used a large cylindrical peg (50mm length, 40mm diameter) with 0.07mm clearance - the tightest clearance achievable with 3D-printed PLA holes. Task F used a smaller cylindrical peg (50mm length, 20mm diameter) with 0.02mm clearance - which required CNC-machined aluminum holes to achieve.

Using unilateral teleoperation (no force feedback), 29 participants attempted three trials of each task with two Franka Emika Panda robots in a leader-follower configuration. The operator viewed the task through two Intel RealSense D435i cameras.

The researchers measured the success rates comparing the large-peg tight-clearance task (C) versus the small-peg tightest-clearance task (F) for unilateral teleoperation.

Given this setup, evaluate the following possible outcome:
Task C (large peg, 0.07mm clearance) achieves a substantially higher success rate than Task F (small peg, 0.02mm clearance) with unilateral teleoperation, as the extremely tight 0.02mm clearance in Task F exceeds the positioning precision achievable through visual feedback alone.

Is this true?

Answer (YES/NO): NO